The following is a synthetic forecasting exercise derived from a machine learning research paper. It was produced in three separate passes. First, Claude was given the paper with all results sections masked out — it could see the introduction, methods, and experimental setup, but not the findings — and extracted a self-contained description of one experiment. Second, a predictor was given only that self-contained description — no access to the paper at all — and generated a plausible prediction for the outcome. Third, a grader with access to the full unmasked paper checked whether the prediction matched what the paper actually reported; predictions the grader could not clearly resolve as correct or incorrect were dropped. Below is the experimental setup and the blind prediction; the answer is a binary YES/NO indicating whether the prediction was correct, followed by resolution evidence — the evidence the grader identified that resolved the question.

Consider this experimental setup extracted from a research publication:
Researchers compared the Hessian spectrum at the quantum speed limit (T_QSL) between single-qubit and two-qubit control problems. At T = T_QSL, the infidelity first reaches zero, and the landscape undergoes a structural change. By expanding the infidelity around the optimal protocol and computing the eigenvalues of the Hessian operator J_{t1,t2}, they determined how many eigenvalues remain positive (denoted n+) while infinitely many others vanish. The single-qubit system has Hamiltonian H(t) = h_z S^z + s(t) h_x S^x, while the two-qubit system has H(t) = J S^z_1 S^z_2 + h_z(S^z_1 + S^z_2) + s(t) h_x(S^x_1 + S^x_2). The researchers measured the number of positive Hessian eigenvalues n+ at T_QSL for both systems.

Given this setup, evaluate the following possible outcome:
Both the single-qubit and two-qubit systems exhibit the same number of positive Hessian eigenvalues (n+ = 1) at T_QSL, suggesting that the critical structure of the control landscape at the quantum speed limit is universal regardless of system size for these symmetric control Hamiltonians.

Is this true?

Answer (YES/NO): NO